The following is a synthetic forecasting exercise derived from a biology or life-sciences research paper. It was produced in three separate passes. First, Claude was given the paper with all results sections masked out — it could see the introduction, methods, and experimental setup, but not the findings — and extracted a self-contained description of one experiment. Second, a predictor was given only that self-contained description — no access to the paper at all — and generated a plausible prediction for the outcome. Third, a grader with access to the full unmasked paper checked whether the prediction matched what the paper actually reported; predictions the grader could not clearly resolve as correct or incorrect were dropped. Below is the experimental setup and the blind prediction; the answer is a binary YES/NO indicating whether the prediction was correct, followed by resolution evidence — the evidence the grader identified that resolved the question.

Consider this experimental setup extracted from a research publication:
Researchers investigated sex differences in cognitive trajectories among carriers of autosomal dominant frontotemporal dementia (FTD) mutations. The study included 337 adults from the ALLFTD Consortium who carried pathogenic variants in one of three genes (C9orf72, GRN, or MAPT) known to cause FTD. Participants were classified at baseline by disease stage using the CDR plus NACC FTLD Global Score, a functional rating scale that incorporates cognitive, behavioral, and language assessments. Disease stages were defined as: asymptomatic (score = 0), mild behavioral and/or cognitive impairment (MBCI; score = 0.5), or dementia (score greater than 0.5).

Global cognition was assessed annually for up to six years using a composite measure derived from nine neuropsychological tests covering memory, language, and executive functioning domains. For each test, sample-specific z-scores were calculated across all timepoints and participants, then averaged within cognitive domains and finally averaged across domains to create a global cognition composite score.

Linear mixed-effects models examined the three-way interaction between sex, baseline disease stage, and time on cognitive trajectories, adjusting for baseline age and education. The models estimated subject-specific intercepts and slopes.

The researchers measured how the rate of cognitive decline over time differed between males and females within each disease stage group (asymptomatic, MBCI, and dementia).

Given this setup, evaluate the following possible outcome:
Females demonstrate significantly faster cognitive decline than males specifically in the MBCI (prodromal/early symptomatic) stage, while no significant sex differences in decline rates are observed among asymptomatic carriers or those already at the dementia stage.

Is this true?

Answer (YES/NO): NO